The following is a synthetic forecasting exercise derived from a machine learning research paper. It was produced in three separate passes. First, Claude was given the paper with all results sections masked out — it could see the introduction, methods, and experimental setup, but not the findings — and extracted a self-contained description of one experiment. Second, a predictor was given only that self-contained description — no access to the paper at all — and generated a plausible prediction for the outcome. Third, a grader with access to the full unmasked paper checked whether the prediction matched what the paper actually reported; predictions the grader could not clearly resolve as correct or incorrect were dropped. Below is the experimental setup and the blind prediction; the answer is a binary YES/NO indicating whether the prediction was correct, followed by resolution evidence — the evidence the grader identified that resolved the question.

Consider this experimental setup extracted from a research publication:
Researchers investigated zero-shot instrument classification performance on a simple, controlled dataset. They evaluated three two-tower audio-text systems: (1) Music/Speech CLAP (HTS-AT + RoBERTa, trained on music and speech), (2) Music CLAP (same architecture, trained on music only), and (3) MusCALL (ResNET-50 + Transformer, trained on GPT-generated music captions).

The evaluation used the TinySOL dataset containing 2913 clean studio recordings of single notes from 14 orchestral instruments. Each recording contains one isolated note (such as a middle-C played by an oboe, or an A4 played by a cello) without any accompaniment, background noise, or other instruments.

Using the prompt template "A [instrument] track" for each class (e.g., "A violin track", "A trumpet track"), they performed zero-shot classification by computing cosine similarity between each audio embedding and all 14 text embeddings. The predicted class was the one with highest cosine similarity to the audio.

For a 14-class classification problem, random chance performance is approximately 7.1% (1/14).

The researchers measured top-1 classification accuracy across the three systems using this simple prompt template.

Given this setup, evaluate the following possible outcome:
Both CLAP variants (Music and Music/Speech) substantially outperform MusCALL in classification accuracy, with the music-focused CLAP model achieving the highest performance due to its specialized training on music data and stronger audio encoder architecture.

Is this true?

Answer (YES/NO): NO